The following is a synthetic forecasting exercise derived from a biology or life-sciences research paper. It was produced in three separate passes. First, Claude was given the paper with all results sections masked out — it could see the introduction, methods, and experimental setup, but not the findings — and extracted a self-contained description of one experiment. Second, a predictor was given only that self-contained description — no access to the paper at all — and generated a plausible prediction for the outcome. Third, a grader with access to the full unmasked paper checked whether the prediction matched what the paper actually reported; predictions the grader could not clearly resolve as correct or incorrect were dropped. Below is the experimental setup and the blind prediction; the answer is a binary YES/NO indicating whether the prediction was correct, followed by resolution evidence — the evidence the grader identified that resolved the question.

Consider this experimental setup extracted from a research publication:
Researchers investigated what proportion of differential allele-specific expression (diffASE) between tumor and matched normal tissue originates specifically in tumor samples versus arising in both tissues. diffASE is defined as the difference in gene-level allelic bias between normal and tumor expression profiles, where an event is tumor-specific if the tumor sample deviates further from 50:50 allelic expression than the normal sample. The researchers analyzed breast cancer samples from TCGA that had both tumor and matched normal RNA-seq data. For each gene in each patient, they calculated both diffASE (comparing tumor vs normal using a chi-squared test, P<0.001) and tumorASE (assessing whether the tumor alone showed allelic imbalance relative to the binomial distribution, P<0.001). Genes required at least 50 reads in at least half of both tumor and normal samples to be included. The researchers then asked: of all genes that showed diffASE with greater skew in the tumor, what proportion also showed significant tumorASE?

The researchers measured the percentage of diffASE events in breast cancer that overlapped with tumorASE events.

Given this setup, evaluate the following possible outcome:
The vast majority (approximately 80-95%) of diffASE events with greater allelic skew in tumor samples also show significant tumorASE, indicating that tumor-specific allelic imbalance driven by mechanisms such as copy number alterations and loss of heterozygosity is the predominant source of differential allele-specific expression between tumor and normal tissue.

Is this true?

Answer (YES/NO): NO